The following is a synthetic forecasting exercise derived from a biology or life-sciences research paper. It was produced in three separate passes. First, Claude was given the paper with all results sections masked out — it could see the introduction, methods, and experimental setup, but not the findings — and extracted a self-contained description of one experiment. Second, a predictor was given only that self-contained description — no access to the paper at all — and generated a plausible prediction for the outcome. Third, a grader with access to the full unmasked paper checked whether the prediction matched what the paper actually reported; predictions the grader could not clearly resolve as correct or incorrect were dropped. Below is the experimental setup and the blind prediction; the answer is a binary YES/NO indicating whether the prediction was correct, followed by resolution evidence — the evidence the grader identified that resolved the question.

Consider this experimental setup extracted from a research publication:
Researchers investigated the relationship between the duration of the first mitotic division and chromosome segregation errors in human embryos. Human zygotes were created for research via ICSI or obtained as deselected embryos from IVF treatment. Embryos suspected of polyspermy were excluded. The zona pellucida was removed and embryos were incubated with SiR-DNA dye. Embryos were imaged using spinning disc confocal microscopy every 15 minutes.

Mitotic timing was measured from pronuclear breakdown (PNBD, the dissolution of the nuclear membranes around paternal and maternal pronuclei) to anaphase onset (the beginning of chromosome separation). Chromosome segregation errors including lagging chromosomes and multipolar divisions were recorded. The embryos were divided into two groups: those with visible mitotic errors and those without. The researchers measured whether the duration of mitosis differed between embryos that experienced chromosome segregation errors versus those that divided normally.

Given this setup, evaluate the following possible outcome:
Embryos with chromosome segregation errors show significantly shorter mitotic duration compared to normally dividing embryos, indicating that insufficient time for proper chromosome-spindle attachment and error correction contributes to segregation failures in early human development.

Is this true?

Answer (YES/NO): NO